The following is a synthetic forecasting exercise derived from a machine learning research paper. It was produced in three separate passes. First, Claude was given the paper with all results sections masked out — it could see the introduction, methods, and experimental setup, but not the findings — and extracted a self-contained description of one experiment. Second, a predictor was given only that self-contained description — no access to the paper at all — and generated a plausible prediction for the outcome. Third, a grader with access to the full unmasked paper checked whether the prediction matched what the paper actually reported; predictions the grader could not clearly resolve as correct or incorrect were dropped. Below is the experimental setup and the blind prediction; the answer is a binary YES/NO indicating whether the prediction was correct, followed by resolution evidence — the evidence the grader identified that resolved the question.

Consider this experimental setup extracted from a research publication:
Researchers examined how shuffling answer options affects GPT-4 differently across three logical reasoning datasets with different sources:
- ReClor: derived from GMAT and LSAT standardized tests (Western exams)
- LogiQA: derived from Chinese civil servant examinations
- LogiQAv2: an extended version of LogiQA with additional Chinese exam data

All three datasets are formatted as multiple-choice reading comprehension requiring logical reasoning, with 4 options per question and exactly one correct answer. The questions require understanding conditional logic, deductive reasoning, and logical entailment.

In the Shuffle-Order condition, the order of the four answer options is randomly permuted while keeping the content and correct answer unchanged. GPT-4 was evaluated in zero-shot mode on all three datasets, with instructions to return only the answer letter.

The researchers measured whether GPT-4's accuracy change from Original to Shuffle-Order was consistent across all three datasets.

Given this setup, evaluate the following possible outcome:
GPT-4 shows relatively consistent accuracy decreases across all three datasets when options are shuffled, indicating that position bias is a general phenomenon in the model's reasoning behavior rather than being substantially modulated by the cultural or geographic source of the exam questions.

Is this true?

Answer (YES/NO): NO